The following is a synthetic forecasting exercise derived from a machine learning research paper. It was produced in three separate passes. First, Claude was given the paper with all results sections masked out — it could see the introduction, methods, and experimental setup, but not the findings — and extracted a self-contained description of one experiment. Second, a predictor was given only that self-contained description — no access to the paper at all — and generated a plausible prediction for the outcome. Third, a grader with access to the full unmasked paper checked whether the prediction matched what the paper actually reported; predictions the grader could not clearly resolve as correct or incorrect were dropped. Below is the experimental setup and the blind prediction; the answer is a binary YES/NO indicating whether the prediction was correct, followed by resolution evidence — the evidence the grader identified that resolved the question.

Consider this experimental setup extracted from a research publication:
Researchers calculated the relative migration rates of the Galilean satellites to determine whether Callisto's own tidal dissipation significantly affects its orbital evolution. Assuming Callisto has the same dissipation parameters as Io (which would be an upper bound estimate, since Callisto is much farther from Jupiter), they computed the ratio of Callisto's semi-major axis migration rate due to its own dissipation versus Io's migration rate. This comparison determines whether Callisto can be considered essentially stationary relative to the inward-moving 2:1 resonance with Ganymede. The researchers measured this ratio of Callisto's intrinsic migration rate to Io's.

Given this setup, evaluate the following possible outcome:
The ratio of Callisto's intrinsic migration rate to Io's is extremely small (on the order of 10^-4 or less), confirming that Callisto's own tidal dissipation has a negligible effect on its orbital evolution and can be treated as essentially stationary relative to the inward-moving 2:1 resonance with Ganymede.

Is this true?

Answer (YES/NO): YES